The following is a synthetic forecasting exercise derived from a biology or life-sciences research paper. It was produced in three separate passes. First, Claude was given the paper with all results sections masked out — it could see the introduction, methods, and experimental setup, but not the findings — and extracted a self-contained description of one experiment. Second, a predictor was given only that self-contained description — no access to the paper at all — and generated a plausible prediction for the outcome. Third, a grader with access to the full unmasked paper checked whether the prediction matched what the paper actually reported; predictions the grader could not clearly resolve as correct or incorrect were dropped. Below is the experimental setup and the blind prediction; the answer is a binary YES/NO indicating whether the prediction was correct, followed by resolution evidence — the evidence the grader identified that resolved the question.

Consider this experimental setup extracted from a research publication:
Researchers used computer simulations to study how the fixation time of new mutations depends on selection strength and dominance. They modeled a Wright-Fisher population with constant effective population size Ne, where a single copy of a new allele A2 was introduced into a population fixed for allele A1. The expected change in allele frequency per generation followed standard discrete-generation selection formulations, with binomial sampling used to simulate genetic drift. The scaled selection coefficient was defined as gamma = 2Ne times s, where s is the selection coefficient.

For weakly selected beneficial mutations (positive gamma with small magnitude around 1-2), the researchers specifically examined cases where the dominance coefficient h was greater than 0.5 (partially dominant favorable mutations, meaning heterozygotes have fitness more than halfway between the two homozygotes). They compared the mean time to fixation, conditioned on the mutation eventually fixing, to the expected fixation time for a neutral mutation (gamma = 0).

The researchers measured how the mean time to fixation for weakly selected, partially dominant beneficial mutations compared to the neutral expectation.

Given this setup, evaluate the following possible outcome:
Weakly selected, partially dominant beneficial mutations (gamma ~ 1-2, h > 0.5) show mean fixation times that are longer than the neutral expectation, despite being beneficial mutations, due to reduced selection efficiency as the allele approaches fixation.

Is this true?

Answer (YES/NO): YES